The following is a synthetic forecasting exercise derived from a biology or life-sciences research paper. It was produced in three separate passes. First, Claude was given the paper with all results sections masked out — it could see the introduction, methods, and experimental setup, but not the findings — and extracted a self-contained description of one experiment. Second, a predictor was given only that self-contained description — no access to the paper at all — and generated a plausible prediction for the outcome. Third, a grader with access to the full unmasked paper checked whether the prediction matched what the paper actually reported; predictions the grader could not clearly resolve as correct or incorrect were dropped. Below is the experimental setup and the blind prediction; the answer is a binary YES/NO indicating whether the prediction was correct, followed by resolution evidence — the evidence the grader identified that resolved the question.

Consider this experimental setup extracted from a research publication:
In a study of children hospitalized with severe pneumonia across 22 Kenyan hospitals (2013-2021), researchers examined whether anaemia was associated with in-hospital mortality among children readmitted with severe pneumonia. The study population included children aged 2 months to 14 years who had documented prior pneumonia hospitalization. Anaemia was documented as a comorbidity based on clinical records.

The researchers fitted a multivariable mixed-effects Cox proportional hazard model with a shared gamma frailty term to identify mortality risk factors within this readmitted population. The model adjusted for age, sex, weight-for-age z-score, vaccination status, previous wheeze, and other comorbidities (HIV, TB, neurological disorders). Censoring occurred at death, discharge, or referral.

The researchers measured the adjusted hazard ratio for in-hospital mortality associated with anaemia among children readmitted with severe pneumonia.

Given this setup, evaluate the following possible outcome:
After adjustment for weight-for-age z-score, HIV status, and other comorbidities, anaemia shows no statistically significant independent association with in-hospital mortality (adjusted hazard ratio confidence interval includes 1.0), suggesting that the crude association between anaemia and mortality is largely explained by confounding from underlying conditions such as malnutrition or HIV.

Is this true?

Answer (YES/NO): NO